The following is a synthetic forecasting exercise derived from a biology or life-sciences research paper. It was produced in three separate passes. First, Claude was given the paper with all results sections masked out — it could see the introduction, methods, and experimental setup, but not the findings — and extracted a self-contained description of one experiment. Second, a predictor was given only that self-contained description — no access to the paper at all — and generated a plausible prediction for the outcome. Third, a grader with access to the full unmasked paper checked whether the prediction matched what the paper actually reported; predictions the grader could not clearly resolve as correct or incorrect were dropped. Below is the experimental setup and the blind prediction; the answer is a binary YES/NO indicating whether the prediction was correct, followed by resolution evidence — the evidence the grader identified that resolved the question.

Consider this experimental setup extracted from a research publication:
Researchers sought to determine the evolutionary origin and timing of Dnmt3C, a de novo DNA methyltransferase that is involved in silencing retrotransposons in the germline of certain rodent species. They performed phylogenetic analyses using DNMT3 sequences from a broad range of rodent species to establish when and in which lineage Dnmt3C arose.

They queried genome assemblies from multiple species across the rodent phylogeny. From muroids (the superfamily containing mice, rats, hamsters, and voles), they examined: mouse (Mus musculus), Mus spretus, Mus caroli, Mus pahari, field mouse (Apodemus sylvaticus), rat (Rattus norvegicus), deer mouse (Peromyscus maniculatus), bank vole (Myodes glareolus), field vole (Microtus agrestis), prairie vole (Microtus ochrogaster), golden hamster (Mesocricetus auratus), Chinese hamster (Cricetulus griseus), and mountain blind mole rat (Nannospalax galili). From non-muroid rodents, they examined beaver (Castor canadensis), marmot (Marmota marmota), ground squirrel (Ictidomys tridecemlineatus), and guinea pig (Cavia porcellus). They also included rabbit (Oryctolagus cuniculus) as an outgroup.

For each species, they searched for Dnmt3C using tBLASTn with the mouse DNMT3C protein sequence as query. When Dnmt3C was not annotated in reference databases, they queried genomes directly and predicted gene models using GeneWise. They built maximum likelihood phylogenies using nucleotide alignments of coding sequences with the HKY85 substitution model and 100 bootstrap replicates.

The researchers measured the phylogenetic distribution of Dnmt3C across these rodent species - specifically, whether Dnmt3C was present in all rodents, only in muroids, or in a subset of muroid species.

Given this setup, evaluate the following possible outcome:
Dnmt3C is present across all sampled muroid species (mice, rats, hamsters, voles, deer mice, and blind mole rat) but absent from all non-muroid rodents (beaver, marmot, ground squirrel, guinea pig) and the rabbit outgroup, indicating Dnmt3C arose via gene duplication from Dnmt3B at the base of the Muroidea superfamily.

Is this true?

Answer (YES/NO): YES